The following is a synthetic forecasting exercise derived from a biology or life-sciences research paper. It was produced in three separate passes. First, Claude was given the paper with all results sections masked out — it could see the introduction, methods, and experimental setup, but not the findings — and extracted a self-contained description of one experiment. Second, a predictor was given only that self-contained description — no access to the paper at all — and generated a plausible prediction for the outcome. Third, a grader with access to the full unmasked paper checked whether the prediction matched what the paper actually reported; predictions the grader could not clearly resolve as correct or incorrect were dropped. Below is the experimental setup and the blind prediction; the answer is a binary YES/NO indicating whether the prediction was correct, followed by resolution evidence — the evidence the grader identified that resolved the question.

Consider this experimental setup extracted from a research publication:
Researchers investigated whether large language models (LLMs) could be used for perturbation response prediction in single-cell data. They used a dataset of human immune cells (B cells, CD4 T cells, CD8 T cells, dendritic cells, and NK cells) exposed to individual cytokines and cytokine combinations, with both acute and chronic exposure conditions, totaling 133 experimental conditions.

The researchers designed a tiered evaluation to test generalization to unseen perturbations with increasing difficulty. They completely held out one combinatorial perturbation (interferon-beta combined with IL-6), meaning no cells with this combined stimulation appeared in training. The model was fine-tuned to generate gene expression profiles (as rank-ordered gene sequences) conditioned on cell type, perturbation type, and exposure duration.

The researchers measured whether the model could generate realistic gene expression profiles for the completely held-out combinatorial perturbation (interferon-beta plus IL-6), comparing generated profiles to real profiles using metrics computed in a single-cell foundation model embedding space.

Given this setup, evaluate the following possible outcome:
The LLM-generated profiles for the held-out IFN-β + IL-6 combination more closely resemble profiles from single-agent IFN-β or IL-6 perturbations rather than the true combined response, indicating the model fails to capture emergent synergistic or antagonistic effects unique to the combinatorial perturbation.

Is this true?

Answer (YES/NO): NO